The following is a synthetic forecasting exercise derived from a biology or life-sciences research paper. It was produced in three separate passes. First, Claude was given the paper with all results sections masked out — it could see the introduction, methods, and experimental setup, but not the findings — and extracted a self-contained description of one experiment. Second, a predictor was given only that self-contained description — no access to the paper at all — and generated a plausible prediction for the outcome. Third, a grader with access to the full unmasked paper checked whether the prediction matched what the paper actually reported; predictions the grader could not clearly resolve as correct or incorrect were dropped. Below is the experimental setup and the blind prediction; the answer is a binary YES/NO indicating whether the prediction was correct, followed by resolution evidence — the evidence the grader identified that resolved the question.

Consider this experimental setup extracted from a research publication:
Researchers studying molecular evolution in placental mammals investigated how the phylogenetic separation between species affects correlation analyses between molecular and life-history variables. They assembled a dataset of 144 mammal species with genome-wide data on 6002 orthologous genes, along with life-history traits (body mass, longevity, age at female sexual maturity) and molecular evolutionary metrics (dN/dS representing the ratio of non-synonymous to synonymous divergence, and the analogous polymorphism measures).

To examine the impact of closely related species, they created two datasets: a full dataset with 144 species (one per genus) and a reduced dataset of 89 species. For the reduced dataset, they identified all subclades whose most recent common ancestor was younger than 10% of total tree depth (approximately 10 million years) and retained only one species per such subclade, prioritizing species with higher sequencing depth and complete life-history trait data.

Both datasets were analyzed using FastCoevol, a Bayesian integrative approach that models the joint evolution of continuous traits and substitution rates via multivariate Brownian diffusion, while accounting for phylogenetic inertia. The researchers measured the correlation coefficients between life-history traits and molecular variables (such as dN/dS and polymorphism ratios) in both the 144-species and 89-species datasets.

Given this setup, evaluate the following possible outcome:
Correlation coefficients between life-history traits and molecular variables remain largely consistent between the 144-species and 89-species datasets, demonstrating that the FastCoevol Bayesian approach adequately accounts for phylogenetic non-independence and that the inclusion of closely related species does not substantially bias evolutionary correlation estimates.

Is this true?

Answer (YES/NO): NO